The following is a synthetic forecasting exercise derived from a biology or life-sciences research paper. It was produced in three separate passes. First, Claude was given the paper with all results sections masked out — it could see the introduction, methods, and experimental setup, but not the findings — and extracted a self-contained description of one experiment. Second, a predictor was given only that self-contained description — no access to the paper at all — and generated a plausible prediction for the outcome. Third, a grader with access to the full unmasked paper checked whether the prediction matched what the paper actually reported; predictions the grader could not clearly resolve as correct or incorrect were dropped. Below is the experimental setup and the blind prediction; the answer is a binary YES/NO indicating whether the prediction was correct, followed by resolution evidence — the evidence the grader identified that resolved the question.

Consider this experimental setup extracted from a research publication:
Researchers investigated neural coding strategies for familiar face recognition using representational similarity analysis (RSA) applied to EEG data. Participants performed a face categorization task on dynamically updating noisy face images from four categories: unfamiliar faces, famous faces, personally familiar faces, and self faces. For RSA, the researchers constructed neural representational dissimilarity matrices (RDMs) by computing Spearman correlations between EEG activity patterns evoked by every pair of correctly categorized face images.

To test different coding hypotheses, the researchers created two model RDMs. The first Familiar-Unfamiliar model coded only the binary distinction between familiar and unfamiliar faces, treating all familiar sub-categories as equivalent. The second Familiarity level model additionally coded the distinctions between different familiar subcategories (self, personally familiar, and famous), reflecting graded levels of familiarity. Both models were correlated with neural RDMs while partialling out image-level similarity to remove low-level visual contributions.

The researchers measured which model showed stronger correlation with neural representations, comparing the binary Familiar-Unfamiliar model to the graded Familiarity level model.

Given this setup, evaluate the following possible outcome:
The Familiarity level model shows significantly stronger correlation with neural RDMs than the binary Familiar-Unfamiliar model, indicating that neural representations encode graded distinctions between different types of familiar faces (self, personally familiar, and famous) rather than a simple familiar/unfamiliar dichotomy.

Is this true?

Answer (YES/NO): YES